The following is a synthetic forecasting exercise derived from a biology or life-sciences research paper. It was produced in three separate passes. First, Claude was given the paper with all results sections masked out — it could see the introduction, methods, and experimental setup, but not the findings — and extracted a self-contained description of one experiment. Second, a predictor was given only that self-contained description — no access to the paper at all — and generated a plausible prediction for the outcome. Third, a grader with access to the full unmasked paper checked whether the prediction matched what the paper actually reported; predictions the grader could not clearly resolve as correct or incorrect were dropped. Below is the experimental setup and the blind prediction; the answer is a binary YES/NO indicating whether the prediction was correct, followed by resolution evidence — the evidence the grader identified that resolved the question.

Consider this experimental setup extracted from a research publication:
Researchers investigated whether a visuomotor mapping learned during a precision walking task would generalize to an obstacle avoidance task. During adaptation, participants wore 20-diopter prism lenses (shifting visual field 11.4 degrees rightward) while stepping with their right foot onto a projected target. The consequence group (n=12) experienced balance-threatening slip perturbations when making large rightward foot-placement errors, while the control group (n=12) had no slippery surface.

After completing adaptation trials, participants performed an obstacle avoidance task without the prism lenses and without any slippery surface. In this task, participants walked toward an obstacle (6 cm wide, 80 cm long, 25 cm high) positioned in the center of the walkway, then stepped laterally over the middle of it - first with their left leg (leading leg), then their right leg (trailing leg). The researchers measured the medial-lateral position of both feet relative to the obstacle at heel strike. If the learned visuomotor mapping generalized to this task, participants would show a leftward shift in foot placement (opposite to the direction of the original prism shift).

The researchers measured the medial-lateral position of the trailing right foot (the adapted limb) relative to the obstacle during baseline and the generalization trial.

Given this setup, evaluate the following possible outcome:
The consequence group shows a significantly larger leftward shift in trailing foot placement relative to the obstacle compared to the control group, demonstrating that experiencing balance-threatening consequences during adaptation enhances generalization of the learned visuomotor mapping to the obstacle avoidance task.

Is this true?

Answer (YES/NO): YES